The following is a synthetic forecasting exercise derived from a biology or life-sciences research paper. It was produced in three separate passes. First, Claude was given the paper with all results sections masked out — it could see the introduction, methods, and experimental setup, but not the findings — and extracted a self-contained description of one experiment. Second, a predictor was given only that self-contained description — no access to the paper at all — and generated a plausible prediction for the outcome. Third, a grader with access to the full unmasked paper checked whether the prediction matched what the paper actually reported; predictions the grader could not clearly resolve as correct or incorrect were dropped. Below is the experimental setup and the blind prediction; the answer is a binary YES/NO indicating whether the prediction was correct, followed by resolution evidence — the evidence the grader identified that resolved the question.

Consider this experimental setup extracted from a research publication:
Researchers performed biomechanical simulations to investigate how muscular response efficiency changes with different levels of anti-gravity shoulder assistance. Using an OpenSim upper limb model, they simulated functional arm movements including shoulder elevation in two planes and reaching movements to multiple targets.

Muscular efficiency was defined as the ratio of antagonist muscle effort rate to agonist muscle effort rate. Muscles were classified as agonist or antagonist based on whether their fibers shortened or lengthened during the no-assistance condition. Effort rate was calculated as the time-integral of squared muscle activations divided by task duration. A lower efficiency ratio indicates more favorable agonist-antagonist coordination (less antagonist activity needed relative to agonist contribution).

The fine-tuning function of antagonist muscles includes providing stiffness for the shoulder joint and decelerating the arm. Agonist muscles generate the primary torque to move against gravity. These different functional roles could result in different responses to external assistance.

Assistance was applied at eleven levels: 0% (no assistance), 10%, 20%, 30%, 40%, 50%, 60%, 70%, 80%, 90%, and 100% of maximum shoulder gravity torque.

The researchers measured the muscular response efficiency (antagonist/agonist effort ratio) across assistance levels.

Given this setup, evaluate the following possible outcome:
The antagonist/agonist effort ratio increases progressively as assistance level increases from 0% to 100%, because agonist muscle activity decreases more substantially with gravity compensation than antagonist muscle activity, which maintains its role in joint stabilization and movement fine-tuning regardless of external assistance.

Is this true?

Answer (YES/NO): NO